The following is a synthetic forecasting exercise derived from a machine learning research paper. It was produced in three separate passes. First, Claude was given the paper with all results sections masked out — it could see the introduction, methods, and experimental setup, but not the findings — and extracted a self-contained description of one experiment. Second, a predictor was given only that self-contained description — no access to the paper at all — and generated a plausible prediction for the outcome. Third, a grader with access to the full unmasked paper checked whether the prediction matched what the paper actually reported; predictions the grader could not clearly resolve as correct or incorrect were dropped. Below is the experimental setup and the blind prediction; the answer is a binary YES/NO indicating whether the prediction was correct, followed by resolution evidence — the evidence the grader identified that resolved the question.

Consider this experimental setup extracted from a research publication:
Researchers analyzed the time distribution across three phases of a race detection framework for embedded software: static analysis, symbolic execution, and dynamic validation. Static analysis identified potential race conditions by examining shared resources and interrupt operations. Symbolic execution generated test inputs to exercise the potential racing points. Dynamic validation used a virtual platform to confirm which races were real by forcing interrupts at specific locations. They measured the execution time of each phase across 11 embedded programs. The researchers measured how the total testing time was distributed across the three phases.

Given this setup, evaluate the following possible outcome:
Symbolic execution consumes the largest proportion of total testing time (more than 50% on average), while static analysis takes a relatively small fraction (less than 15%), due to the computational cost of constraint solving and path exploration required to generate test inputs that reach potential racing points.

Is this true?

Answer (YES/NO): YES